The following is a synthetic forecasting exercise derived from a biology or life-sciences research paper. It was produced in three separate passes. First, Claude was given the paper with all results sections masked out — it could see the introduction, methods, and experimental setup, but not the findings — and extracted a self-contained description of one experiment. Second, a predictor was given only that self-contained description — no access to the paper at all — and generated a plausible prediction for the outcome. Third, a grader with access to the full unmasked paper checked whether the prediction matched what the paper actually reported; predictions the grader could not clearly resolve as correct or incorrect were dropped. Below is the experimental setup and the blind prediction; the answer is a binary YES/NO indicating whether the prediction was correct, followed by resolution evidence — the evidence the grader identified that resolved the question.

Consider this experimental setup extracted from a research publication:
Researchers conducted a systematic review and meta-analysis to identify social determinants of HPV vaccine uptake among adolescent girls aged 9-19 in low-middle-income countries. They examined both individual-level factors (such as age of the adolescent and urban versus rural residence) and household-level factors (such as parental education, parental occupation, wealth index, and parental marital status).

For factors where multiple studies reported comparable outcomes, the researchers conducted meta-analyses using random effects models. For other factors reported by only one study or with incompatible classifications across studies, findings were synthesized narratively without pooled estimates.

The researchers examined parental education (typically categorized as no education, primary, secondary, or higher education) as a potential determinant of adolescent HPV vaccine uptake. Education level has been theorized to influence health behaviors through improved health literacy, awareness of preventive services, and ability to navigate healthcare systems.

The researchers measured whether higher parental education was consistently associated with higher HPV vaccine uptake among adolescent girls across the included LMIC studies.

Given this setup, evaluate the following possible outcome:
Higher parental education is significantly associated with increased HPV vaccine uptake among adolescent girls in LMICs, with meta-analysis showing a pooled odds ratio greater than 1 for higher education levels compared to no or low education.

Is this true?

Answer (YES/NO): NO